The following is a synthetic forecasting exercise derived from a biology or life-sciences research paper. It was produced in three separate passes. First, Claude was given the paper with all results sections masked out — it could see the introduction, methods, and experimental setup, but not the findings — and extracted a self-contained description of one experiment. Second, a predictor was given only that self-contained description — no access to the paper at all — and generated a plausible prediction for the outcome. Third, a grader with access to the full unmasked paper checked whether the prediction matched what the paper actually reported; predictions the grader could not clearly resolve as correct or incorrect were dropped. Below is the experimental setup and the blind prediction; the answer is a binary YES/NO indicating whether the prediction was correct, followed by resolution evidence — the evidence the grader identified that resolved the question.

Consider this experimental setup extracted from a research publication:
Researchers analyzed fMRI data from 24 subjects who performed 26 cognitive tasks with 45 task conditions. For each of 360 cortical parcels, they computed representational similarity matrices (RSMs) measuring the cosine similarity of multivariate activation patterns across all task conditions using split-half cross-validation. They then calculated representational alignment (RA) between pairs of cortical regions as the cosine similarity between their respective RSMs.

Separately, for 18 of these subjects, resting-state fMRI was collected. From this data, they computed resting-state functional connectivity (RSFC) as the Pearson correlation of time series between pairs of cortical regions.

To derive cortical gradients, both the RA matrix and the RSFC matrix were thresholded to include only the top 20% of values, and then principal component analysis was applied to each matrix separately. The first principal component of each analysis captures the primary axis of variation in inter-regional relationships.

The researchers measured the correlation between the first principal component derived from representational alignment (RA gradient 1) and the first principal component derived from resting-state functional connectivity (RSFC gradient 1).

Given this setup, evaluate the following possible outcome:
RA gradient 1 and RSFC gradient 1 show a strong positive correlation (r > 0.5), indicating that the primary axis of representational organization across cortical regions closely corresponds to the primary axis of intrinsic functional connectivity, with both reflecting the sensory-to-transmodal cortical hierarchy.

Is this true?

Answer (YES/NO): NO